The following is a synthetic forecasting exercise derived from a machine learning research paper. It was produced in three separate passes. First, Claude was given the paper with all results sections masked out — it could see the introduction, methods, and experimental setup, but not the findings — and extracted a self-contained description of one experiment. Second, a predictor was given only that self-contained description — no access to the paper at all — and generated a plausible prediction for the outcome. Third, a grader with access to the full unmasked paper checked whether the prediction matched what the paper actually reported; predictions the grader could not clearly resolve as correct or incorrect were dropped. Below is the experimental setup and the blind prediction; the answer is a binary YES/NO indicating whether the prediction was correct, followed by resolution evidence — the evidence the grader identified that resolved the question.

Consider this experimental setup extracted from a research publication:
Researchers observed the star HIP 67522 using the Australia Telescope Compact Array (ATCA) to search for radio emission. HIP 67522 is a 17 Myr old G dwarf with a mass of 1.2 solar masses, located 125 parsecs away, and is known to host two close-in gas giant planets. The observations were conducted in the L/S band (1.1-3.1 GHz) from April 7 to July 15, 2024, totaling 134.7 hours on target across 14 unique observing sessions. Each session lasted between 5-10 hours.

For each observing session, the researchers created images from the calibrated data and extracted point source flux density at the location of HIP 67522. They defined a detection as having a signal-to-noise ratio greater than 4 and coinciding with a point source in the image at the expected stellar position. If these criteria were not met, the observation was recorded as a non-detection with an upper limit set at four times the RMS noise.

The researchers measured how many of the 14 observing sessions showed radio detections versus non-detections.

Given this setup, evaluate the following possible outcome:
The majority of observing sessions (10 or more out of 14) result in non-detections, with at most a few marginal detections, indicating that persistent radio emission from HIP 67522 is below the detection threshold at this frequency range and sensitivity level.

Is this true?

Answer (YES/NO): NO